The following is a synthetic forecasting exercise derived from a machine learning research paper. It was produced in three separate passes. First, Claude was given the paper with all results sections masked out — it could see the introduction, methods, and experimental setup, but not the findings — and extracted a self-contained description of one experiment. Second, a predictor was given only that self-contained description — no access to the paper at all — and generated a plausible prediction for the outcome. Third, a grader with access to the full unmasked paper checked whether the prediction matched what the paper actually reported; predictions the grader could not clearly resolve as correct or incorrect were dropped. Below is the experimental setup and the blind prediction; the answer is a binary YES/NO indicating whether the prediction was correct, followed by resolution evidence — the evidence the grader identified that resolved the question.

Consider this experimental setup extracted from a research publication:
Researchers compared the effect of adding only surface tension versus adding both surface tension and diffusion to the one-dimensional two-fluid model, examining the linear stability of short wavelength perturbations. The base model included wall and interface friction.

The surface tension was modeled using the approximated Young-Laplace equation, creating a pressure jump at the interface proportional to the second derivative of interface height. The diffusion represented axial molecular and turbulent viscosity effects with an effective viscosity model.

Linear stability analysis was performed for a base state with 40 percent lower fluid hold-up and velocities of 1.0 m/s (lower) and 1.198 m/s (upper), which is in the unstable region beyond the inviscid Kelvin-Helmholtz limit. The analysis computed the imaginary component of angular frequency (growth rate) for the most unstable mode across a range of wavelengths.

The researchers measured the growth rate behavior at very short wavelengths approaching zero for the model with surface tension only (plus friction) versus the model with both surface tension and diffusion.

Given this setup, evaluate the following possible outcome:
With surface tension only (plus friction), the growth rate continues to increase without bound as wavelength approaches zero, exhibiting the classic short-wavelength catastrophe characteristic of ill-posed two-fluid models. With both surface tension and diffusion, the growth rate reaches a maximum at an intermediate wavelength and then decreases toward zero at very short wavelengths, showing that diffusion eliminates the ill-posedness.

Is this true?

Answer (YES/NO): NO